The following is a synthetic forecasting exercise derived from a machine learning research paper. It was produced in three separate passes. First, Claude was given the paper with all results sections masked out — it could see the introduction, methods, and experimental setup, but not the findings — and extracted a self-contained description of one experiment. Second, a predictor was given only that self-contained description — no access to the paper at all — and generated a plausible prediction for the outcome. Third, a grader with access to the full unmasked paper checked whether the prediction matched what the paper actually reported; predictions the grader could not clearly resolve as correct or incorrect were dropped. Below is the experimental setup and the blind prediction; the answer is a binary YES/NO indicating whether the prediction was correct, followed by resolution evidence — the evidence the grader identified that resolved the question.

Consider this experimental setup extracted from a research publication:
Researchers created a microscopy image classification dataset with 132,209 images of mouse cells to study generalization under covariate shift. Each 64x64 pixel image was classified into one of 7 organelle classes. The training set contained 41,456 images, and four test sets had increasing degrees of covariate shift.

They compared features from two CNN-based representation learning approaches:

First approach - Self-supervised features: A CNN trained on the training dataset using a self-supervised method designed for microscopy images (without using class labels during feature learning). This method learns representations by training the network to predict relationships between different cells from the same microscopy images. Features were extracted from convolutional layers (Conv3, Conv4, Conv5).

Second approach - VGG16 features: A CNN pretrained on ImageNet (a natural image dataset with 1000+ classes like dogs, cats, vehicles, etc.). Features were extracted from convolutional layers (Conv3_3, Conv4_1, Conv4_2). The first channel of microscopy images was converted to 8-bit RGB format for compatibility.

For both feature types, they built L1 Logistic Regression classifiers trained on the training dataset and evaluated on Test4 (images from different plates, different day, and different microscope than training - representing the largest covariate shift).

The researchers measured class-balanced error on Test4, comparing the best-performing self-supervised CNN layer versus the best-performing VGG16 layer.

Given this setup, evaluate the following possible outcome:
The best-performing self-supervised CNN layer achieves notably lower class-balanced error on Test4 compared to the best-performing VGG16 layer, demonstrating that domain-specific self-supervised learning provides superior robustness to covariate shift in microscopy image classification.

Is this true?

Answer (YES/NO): YES